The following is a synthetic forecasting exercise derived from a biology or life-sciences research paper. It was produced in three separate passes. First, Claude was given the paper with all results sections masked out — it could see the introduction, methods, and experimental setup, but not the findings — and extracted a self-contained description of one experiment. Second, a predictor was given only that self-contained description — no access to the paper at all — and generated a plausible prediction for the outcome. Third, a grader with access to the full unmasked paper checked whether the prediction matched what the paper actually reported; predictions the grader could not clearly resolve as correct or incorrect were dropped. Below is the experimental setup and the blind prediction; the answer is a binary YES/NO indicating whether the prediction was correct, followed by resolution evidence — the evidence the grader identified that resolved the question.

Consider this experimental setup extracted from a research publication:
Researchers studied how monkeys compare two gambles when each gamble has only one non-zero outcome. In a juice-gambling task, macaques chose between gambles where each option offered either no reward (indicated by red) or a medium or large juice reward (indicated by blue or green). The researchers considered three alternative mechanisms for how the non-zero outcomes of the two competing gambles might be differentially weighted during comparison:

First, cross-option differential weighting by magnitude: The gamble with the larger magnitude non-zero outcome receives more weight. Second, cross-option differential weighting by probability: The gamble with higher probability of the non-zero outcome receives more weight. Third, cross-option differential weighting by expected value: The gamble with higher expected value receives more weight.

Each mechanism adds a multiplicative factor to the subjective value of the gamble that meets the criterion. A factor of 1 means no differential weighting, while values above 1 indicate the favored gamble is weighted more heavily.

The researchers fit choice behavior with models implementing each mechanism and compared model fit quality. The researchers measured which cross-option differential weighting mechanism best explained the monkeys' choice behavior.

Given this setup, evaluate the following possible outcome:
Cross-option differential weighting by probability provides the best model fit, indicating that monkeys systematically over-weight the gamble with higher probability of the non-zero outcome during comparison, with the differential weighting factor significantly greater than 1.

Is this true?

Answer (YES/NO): NO